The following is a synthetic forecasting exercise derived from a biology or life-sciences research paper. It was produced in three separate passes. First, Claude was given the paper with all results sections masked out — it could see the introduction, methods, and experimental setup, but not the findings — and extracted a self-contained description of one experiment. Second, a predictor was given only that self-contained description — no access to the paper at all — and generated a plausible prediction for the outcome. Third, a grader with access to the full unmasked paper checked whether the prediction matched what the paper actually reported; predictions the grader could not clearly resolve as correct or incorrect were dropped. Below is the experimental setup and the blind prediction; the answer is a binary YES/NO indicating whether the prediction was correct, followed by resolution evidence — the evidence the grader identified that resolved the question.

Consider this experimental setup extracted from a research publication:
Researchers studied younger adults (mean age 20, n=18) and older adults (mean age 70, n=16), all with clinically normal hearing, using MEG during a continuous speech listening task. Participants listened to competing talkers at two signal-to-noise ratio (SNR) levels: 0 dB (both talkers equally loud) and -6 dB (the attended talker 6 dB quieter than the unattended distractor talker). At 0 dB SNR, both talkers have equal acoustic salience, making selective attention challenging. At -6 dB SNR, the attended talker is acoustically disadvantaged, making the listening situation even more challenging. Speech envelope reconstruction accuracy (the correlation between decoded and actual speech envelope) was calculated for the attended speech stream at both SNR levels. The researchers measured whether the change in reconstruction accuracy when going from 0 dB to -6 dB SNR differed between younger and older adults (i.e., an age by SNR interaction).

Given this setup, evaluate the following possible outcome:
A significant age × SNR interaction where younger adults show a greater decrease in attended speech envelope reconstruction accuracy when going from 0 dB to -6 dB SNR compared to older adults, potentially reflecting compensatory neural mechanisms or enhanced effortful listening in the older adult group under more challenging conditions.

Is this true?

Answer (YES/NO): NO